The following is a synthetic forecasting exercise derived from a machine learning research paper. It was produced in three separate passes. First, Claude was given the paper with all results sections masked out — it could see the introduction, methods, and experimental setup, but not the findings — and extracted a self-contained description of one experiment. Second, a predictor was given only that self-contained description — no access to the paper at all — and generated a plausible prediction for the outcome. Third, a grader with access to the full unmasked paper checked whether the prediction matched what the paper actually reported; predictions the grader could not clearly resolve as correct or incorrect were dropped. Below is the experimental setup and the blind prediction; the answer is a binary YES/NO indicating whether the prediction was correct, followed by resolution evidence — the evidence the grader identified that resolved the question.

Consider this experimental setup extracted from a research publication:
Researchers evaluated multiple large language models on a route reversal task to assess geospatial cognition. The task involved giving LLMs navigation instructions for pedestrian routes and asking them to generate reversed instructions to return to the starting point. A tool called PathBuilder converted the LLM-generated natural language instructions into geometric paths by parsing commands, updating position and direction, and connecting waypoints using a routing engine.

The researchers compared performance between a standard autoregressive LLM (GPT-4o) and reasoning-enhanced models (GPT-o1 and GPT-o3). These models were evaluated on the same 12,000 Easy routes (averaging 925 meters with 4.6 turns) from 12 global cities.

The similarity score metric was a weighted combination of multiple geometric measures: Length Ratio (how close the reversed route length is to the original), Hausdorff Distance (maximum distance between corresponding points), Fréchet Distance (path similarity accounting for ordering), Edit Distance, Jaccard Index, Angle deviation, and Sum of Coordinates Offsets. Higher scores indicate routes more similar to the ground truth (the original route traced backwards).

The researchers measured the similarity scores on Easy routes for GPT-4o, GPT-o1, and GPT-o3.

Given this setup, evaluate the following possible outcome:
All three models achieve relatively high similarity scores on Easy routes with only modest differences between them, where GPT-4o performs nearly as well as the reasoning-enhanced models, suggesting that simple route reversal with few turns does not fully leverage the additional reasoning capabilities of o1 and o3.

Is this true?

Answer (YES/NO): NO